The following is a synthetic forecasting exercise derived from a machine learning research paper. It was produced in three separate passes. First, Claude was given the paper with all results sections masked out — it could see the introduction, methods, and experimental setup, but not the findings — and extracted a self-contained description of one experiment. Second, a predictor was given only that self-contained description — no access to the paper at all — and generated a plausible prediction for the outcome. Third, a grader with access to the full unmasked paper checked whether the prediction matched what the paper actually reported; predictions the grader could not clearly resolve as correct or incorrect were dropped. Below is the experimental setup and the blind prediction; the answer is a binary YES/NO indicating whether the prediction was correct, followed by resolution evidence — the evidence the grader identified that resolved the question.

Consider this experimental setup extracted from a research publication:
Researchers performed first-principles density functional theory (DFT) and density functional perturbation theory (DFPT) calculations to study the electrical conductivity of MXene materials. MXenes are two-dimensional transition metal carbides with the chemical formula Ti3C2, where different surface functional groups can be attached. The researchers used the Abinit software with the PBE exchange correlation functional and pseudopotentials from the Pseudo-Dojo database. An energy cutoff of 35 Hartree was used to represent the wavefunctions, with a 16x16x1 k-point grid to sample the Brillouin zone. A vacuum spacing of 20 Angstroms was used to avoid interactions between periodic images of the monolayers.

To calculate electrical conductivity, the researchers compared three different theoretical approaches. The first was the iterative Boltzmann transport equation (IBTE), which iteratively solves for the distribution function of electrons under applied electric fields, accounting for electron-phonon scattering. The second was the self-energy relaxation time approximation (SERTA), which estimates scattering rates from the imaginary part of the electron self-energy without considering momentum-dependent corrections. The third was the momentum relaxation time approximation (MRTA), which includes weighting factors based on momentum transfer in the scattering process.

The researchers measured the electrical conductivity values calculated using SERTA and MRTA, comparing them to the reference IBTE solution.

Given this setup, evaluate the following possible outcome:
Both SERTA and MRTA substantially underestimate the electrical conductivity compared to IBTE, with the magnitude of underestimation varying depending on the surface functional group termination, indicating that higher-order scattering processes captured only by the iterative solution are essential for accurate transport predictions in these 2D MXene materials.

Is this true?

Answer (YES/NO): NO